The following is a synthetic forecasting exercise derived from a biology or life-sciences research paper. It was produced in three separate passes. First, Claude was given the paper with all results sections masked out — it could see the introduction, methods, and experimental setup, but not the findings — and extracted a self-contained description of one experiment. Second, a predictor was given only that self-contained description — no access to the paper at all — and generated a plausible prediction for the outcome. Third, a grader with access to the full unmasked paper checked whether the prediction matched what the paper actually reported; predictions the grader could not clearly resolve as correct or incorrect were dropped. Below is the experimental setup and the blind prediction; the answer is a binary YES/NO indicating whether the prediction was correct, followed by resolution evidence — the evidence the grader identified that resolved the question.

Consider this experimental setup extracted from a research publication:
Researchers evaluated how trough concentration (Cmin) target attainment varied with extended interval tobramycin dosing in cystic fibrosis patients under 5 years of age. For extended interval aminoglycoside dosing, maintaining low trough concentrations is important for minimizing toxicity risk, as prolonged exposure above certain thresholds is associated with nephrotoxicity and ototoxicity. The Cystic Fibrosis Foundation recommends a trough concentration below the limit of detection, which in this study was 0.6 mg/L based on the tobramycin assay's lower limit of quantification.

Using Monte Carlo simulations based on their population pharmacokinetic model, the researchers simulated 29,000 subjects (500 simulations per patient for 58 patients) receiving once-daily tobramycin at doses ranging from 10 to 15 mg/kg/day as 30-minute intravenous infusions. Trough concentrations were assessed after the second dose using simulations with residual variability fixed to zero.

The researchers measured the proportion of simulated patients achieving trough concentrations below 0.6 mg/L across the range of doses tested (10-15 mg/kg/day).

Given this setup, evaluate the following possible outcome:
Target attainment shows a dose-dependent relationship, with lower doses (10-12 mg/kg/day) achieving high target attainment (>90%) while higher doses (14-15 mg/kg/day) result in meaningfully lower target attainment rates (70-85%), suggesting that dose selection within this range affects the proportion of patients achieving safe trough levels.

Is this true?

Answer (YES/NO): NO